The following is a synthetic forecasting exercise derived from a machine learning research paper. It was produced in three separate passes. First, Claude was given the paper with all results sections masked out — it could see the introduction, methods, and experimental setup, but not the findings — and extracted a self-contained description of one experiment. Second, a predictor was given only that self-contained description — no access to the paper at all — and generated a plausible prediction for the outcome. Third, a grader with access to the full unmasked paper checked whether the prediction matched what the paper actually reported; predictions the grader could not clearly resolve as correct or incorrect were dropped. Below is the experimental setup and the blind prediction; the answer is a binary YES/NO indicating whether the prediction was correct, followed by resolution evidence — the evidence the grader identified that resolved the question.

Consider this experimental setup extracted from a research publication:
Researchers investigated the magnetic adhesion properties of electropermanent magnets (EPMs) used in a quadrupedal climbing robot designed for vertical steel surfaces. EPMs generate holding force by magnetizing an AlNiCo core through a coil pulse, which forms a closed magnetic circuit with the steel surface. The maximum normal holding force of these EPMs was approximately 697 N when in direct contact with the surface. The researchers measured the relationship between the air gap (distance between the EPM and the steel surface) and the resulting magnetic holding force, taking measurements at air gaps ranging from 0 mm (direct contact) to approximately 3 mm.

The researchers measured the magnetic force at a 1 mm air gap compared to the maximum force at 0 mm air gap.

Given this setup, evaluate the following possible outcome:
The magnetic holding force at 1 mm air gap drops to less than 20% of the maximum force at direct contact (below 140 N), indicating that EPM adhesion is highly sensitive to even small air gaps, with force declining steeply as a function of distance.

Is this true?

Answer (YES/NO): YES